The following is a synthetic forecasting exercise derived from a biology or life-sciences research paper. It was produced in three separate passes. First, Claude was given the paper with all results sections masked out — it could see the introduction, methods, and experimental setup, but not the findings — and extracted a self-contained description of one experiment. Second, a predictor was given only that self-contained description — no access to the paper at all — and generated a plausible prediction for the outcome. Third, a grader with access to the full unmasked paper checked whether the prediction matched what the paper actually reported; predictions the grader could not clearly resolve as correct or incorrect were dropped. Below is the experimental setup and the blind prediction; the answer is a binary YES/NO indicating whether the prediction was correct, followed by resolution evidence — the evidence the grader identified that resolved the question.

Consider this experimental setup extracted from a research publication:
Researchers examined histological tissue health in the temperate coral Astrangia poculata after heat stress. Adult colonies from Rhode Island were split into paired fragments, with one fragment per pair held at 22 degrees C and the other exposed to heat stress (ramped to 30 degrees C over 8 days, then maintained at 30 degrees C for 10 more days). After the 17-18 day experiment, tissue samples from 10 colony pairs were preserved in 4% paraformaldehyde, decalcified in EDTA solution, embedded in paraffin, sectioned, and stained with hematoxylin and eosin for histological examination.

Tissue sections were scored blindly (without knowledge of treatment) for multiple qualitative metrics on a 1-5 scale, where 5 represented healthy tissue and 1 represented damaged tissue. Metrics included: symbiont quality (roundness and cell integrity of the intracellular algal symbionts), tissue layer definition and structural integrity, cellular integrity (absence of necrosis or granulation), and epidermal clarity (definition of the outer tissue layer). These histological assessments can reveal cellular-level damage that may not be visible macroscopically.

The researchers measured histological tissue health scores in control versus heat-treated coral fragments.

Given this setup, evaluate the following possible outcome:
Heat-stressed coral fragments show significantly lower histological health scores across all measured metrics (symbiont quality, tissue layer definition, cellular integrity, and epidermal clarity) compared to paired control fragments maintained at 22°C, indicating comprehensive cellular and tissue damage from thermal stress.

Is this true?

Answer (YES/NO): NO